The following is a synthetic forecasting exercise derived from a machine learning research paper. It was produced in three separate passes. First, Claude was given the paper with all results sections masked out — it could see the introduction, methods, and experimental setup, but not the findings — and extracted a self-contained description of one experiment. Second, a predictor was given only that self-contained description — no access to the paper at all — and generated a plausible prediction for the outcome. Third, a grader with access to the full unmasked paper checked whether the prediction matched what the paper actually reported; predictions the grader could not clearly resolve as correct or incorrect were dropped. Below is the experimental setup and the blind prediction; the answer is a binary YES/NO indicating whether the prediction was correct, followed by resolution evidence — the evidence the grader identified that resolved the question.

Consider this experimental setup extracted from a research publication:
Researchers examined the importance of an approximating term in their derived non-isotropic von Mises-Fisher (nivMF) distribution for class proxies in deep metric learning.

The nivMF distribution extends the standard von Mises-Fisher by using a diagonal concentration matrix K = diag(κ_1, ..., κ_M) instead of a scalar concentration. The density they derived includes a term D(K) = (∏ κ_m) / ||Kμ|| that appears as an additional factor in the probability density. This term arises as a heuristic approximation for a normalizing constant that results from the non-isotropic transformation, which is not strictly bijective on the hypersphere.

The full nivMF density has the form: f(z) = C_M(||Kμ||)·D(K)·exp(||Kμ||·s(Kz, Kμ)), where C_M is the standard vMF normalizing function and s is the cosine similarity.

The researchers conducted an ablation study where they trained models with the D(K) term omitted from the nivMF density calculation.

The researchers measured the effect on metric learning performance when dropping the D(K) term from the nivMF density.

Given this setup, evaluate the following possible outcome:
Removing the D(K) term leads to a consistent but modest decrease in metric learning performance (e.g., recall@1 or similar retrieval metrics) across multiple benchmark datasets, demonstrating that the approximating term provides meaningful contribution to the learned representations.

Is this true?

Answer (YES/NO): NO